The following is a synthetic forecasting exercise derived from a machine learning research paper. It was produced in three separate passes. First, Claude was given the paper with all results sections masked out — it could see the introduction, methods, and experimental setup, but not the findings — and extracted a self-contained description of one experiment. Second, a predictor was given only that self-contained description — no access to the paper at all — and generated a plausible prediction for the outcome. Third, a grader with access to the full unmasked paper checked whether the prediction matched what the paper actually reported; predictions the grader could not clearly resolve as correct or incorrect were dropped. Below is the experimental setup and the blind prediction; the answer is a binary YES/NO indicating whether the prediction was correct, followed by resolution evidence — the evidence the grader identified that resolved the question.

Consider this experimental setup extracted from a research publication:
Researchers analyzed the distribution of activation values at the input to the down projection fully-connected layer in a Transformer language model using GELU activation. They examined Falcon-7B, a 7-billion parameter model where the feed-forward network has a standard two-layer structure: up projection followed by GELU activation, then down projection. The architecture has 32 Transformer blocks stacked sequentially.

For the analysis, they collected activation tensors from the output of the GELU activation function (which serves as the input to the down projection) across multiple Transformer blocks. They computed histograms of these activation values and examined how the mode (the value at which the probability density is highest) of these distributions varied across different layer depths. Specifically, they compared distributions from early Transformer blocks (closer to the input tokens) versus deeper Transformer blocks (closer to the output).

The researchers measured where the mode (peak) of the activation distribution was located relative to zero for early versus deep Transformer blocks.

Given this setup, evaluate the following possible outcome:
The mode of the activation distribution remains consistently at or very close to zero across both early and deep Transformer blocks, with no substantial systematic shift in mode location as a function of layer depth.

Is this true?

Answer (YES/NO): NO